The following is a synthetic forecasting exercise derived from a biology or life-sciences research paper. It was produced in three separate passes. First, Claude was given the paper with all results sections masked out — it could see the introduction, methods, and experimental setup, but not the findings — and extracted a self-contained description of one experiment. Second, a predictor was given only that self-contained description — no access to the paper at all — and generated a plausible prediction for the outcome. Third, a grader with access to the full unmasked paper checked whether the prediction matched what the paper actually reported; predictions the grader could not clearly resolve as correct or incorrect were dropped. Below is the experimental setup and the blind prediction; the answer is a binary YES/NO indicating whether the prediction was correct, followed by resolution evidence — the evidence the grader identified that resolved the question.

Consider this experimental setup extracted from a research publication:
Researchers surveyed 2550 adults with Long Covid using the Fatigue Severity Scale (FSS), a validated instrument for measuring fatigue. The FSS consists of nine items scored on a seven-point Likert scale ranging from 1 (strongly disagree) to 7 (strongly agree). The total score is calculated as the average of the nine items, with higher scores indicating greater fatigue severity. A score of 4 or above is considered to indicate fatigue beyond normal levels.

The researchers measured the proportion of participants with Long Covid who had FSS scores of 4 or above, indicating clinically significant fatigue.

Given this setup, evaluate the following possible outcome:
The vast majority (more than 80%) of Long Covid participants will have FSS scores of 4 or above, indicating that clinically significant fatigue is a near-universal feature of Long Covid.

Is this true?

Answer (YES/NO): YES